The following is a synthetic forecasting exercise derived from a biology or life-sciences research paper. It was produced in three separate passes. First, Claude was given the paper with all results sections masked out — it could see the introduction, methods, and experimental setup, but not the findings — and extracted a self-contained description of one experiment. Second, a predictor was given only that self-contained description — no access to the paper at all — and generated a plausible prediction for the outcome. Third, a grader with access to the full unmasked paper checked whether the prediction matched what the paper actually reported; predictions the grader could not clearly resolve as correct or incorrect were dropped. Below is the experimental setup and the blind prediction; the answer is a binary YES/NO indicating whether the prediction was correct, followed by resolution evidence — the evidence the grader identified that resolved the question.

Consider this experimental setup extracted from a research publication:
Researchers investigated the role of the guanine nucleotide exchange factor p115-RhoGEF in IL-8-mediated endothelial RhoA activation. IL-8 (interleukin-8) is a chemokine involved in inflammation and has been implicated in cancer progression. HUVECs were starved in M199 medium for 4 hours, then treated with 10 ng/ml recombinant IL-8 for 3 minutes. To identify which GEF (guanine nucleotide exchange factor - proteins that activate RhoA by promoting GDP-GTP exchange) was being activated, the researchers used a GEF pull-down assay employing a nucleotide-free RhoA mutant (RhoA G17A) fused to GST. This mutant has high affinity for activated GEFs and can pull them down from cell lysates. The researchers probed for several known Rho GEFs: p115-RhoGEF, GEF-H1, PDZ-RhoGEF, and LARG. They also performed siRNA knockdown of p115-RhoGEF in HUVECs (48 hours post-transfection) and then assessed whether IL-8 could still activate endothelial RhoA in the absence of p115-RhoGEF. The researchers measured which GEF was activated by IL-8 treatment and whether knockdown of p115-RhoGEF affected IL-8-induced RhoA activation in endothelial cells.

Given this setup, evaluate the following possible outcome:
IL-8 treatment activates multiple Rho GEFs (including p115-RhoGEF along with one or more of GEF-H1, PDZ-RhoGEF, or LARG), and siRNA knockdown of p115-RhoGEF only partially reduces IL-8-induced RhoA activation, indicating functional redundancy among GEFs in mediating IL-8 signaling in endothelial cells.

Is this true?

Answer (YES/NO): NO